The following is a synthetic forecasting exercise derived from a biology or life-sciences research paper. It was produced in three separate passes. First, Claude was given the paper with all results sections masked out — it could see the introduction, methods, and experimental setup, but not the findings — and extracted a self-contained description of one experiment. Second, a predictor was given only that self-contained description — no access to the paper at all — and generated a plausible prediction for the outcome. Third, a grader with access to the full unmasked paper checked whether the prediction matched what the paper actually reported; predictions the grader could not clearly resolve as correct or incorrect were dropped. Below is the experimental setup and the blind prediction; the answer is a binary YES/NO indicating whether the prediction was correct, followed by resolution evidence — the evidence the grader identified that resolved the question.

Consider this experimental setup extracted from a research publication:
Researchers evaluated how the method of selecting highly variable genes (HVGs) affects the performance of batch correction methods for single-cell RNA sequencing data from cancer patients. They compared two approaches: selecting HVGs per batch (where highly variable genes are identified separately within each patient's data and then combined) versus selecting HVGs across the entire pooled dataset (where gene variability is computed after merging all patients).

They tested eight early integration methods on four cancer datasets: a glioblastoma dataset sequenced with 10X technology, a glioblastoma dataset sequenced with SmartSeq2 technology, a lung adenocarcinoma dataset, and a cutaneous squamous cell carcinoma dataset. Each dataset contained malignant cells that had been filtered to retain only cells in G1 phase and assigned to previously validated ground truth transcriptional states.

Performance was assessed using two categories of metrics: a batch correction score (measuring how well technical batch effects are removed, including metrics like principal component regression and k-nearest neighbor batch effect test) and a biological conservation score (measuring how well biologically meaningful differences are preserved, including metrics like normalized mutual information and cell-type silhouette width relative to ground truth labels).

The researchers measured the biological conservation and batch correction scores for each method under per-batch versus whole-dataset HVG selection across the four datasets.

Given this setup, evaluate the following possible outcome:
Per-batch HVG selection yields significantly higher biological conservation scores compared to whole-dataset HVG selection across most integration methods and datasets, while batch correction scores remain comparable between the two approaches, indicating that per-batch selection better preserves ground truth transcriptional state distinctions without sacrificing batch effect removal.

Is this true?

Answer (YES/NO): NO